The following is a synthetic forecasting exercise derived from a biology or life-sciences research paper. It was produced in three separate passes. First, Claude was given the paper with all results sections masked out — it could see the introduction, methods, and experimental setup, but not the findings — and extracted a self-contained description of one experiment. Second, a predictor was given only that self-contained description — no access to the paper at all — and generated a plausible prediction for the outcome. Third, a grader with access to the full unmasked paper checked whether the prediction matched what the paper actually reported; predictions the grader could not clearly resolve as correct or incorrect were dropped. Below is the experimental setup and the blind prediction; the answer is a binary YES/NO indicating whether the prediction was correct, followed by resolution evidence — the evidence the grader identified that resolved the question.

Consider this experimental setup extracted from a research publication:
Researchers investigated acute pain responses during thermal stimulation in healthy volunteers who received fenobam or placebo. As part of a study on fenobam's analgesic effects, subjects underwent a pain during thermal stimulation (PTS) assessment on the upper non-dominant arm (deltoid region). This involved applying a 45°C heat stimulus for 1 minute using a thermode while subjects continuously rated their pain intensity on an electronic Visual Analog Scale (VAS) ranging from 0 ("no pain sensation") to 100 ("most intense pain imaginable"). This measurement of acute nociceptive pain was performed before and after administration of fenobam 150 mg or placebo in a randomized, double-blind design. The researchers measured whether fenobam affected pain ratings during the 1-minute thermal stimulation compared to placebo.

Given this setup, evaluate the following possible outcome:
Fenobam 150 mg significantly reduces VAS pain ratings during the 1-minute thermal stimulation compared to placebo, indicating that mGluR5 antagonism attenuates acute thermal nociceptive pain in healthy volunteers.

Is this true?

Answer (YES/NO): NO